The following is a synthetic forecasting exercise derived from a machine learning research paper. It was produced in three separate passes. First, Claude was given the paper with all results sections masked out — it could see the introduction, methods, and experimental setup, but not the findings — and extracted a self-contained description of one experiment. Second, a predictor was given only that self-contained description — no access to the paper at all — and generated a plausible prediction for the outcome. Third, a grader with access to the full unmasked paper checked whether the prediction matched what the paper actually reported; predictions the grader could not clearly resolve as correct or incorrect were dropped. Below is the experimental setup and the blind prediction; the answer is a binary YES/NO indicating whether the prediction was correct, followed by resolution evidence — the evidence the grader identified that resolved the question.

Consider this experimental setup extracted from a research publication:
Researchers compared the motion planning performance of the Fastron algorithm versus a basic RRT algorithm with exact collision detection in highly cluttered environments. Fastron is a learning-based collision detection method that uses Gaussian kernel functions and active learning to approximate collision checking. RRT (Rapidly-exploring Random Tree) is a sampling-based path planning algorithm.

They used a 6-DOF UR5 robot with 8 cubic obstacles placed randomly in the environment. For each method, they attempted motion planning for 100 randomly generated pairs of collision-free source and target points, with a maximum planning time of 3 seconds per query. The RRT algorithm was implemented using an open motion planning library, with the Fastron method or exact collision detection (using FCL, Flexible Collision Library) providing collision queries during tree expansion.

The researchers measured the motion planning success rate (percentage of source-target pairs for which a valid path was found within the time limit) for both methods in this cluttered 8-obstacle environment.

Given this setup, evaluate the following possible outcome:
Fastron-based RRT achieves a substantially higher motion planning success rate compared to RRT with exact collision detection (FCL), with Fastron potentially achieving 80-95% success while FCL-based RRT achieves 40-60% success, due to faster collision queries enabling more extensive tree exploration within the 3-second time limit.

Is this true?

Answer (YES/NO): NO